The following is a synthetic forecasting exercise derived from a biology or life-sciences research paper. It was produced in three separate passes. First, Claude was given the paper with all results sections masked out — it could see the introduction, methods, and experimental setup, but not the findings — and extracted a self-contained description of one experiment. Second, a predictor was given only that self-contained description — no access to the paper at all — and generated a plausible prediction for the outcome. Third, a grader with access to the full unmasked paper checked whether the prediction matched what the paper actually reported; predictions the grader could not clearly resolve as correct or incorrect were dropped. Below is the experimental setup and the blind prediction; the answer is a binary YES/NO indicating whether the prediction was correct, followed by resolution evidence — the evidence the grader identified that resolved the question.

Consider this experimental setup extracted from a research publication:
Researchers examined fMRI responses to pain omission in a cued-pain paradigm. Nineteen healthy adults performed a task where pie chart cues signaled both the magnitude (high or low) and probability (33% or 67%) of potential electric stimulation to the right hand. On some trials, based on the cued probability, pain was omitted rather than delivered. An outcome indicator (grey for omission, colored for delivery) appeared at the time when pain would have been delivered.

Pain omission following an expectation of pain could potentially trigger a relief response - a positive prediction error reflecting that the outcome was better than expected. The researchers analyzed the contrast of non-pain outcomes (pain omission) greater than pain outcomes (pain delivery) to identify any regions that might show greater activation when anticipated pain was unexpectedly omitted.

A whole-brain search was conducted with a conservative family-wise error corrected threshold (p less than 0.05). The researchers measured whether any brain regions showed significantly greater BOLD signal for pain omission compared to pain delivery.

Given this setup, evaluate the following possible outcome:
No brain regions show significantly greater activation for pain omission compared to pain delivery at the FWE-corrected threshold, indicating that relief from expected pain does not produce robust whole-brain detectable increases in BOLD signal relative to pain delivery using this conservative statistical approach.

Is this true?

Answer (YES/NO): YES